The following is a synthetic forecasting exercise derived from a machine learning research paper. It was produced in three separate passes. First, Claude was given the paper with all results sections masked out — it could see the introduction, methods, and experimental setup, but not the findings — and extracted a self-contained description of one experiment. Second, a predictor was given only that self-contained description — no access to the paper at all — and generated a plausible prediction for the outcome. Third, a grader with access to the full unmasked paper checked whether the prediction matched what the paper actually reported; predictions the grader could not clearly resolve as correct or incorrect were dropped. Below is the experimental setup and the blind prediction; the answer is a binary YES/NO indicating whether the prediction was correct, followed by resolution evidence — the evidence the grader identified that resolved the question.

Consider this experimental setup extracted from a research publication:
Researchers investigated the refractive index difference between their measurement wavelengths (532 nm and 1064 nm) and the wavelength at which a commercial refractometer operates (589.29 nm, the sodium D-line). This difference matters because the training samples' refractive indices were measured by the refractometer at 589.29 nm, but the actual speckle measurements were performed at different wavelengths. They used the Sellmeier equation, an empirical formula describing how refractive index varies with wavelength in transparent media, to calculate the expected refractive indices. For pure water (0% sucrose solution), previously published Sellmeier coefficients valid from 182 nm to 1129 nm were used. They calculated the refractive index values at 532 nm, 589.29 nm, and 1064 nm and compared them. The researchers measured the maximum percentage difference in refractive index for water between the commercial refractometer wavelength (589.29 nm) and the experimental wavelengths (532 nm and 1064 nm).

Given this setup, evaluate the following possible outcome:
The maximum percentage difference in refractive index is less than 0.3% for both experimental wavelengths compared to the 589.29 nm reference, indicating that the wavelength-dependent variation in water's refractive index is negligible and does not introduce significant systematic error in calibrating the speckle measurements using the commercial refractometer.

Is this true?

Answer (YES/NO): NO